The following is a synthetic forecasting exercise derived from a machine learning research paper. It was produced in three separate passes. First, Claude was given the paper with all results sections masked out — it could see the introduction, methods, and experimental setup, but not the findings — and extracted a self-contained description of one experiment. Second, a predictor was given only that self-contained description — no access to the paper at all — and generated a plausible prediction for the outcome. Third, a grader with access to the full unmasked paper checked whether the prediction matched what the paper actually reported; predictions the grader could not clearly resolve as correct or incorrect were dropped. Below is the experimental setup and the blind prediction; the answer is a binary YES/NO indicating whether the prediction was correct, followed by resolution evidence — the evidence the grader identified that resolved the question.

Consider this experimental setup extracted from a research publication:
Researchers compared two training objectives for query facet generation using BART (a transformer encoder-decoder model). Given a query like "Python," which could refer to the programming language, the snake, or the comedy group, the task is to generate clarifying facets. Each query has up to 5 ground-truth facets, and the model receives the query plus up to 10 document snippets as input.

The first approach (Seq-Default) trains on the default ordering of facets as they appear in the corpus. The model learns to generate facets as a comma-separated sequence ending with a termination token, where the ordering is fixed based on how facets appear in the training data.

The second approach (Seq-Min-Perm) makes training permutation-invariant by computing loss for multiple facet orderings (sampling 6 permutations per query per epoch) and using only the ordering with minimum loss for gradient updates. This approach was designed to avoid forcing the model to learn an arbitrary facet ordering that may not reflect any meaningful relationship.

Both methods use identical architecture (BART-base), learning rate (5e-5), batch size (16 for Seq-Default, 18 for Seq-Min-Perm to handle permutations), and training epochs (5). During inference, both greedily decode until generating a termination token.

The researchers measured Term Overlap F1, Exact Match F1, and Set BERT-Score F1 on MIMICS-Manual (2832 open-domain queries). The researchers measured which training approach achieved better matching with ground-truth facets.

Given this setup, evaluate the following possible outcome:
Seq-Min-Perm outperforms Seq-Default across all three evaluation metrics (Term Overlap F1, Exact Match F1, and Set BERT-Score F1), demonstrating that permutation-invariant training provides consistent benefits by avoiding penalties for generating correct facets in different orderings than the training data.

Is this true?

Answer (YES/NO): NO